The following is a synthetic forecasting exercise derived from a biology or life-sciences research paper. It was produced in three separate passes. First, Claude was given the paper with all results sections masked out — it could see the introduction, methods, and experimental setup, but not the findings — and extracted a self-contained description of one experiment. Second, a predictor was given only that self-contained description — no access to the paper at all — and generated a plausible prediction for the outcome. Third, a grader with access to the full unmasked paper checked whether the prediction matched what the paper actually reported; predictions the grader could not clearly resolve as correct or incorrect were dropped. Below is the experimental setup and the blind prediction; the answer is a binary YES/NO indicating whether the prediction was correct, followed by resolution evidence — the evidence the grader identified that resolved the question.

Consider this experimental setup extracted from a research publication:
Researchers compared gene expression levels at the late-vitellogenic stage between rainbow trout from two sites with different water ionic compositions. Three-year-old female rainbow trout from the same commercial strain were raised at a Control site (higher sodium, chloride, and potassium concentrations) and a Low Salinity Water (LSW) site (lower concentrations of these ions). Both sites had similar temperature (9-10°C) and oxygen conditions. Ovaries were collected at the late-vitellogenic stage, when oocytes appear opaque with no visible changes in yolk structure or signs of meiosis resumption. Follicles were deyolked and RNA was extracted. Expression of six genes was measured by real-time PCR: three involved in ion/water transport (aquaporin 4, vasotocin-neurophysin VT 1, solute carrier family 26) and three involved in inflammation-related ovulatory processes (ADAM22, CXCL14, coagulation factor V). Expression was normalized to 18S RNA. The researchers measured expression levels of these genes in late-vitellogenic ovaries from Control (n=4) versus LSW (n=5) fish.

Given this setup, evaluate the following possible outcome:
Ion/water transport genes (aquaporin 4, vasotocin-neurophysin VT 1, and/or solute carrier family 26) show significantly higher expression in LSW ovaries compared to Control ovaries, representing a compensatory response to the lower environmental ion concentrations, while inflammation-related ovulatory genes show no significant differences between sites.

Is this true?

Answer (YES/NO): NO